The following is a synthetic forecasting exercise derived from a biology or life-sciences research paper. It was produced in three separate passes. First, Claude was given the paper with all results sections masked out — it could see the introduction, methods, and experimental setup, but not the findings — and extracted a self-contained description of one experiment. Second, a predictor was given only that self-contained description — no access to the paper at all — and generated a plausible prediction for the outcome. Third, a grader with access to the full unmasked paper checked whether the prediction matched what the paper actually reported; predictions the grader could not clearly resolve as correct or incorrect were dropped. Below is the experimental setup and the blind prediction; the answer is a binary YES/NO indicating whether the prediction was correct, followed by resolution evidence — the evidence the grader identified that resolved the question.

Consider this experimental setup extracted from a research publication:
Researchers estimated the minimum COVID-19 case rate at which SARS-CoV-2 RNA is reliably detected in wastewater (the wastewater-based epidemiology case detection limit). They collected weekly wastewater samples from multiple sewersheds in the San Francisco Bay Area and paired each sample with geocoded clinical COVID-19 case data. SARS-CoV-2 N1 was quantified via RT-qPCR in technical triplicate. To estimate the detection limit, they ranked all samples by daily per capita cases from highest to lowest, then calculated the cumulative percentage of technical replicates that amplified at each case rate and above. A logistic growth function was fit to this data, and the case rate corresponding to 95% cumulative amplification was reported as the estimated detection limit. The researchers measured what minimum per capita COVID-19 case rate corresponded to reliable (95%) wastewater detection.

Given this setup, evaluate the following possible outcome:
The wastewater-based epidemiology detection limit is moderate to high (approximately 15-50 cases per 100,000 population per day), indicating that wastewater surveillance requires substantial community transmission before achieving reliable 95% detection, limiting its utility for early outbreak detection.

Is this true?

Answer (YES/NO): NO